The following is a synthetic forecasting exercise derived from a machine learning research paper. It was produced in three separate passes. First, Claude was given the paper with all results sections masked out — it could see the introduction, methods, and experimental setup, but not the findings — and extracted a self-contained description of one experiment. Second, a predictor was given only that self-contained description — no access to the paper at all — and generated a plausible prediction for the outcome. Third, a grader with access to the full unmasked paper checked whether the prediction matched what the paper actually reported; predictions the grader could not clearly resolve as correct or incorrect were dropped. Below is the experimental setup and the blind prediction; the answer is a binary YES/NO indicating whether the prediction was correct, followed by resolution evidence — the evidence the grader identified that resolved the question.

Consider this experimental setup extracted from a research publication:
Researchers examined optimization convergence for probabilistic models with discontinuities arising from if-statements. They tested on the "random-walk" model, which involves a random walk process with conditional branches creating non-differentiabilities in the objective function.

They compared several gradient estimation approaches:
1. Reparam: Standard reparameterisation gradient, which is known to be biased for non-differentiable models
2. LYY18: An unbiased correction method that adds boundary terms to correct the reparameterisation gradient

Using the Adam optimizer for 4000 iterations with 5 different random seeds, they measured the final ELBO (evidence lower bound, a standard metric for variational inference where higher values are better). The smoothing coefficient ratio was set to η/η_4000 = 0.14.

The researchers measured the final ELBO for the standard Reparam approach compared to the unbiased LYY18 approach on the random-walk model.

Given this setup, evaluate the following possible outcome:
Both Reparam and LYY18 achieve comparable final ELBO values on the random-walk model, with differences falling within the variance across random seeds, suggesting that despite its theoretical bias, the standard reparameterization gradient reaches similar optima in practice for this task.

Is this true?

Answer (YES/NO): NO